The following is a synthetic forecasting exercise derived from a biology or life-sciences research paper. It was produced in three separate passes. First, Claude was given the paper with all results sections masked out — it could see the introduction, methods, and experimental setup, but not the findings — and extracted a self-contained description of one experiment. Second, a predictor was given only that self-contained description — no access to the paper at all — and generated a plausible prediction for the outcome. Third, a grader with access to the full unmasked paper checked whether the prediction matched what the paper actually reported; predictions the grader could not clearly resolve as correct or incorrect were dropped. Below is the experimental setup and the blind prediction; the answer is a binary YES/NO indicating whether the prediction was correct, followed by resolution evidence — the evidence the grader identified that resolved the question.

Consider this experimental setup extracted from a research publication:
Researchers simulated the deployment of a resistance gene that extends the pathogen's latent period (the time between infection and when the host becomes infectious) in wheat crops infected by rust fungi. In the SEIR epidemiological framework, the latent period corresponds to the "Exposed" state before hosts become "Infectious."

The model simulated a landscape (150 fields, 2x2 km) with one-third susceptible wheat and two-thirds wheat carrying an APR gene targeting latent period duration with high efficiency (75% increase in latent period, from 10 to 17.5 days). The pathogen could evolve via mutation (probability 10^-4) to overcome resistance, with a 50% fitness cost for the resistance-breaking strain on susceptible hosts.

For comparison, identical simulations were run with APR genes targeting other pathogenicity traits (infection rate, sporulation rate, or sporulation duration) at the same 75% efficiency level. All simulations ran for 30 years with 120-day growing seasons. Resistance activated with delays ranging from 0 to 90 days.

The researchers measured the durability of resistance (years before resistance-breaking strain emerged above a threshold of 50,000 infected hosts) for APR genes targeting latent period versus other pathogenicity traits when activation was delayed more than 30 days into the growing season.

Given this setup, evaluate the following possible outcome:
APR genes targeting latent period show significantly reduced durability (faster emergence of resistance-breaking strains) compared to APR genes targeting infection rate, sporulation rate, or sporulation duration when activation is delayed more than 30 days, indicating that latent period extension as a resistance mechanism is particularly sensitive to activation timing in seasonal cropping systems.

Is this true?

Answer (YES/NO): NO